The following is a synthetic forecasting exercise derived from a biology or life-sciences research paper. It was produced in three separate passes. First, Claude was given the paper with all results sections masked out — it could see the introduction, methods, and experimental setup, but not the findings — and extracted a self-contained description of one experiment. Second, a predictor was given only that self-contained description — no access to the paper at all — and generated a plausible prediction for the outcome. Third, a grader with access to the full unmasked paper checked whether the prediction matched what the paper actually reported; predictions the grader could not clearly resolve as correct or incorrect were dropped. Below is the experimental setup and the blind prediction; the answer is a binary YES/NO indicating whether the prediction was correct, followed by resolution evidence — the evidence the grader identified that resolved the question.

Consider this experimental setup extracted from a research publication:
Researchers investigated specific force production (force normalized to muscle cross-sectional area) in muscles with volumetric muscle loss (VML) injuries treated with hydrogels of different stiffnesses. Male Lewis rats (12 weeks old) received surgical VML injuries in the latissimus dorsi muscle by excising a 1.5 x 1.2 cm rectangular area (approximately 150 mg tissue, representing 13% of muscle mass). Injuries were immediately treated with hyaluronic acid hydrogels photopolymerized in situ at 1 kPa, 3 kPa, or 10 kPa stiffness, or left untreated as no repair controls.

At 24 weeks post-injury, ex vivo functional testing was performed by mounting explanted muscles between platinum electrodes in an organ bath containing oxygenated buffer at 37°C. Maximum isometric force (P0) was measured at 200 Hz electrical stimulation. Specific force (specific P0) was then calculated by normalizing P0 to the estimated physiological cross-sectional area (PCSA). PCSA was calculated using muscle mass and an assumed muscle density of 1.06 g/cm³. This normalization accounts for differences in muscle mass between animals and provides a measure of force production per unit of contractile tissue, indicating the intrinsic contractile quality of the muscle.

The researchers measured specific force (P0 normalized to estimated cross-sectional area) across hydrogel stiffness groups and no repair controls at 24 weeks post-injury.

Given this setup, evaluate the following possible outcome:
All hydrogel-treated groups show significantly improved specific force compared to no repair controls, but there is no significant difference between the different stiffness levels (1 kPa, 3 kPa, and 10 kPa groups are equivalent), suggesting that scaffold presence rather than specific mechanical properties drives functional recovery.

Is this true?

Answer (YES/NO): NO